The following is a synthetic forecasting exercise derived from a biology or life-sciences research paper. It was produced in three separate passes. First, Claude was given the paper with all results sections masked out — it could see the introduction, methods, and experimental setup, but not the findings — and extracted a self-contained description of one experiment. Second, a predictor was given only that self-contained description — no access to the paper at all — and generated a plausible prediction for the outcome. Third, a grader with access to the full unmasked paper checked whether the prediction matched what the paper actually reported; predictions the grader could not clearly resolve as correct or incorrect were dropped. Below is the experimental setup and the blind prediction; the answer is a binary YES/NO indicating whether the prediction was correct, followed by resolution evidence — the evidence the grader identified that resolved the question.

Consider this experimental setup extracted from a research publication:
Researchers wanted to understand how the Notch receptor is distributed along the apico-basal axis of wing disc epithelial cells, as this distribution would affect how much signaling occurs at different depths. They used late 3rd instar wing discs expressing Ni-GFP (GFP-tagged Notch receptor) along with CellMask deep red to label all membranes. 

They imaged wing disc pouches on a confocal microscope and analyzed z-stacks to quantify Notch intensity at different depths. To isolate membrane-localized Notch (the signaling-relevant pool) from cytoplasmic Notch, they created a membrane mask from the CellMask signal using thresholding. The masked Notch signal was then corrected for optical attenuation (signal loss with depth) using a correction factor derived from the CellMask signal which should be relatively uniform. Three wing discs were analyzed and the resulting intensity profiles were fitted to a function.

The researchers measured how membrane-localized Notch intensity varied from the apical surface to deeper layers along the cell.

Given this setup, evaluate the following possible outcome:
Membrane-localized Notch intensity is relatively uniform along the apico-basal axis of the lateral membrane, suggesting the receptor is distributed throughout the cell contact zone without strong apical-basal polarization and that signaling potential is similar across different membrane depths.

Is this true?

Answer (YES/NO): NO